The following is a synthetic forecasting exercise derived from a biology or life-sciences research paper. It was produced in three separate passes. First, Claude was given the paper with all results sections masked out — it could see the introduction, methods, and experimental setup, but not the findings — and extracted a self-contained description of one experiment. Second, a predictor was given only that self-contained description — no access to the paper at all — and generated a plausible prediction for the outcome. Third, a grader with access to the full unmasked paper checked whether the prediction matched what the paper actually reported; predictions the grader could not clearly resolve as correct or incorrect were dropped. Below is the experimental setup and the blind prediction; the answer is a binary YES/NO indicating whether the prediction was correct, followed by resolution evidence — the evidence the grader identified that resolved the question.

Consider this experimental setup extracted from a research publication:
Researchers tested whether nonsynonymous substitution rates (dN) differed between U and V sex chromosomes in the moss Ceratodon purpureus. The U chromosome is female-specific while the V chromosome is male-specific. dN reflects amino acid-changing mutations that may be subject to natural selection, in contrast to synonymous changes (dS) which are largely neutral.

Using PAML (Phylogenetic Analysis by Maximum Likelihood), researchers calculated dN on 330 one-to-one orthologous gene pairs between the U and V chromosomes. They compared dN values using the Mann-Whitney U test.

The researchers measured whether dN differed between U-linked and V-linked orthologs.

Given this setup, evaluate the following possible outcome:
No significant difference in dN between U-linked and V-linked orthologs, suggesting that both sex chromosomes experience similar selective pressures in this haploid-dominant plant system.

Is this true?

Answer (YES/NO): NO